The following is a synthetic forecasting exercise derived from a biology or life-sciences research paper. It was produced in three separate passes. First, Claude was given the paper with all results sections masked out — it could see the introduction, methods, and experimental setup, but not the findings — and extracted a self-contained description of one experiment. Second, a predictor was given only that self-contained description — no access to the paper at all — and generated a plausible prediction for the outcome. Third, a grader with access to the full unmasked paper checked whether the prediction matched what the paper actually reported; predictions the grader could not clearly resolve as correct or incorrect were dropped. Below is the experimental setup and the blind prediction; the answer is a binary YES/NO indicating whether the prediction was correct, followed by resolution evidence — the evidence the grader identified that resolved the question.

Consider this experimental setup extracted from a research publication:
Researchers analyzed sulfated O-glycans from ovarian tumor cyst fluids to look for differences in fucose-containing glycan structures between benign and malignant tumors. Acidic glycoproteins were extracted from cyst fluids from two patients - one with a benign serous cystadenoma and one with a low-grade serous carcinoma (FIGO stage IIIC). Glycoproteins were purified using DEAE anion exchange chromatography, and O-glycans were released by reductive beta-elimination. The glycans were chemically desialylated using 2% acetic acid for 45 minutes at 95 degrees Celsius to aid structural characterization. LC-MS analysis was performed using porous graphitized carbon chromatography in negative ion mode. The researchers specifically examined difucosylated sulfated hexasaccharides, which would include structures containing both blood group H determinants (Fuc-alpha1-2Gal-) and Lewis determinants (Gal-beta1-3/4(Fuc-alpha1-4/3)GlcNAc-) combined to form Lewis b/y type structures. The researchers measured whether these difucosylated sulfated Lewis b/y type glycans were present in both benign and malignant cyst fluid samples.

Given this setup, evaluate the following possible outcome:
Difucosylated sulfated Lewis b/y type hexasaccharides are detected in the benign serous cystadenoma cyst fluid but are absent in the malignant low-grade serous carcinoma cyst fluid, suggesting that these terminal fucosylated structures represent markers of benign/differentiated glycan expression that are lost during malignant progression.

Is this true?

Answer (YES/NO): YES